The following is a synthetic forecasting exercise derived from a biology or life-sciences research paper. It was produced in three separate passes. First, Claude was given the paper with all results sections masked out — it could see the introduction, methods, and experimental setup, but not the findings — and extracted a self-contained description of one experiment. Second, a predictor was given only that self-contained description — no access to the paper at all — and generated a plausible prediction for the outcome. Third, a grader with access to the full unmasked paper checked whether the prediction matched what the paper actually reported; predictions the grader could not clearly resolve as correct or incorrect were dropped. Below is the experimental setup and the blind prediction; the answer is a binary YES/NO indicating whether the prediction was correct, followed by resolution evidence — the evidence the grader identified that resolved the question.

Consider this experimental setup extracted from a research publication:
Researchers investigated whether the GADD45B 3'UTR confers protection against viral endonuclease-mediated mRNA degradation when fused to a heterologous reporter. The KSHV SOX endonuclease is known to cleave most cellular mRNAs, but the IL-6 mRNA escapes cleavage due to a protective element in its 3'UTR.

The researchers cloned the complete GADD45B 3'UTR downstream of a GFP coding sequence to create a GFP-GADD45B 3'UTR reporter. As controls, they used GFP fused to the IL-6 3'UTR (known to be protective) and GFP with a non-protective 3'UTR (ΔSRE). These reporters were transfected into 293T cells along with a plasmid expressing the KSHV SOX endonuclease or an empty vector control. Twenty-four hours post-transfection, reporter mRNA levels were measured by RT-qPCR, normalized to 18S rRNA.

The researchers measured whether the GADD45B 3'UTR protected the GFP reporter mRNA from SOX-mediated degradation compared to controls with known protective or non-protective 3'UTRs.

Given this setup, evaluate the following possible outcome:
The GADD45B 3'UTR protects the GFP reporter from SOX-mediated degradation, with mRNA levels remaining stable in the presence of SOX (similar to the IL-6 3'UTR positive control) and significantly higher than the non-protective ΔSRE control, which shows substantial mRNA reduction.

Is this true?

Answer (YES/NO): YES